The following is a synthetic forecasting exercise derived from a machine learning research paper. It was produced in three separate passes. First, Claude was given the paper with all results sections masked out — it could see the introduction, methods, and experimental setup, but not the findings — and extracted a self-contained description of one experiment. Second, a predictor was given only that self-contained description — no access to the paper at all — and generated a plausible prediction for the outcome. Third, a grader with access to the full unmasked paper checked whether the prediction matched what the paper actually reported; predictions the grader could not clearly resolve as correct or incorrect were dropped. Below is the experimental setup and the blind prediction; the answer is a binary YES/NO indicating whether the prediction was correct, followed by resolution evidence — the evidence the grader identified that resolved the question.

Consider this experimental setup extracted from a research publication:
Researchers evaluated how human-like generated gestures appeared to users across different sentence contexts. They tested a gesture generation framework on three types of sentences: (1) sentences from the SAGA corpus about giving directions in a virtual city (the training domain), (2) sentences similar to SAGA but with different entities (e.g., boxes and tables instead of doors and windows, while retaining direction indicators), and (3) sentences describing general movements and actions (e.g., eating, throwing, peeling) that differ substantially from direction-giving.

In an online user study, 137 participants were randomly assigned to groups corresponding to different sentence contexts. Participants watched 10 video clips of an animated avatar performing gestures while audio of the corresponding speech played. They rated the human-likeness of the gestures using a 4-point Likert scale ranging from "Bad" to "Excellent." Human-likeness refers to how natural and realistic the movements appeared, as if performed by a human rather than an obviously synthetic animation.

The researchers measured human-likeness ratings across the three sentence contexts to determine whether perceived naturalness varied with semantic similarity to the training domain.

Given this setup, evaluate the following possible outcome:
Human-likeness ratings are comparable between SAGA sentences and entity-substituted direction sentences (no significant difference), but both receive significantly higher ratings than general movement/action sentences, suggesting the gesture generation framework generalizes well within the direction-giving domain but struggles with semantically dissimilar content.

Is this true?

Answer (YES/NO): NO